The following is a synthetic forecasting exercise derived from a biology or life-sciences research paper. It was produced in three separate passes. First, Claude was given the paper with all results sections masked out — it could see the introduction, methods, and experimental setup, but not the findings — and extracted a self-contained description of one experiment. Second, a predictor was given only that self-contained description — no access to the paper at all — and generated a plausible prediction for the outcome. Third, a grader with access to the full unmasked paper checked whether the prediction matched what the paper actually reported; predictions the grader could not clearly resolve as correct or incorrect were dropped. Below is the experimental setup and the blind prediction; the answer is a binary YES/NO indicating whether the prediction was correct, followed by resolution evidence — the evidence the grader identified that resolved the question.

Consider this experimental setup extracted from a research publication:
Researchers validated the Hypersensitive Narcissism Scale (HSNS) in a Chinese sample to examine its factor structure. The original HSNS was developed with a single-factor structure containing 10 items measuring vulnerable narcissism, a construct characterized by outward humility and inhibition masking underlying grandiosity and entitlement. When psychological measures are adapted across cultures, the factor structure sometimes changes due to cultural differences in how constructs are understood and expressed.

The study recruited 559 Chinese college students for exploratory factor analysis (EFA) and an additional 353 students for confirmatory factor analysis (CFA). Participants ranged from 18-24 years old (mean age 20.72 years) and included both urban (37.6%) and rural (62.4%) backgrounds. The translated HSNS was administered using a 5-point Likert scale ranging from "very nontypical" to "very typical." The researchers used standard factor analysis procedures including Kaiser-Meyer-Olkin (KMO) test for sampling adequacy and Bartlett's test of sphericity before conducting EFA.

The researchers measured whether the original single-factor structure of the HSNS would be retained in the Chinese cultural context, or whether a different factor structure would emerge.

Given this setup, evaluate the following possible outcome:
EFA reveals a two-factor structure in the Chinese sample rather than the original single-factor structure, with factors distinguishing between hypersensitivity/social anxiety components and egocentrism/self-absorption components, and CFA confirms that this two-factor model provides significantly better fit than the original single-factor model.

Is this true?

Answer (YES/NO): NO